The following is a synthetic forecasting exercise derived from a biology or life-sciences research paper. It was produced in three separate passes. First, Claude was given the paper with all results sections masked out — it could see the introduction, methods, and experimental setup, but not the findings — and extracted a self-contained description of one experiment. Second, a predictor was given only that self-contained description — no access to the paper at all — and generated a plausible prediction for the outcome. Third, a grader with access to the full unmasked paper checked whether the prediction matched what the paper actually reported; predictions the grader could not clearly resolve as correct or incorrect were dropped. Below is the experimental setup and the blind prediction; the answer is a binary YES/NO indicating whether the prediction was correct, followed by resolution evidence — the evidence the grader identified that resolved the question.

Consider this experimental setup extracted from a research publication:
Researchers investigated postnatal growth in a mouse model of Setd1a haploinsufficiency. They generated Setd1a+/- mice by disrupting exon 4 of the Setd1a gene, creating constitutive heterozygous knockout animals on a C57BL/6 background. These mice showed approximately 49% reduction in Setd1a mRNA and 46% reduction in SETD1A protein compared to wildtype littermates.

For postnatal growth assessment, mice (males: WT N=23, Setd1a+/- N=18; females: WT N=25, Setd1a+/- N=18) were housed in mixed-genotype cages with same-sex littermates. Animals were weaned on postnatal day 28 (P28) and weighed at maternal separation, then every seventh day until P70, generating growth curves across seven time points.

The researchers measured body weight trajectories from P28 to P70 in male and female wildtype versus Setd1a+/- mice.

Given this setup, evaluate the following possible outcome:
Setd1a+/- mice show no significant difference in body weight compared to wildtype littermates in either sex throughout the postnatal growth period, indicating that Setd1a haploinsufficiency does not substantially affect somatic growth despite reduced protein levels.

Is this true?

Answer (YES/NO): NO